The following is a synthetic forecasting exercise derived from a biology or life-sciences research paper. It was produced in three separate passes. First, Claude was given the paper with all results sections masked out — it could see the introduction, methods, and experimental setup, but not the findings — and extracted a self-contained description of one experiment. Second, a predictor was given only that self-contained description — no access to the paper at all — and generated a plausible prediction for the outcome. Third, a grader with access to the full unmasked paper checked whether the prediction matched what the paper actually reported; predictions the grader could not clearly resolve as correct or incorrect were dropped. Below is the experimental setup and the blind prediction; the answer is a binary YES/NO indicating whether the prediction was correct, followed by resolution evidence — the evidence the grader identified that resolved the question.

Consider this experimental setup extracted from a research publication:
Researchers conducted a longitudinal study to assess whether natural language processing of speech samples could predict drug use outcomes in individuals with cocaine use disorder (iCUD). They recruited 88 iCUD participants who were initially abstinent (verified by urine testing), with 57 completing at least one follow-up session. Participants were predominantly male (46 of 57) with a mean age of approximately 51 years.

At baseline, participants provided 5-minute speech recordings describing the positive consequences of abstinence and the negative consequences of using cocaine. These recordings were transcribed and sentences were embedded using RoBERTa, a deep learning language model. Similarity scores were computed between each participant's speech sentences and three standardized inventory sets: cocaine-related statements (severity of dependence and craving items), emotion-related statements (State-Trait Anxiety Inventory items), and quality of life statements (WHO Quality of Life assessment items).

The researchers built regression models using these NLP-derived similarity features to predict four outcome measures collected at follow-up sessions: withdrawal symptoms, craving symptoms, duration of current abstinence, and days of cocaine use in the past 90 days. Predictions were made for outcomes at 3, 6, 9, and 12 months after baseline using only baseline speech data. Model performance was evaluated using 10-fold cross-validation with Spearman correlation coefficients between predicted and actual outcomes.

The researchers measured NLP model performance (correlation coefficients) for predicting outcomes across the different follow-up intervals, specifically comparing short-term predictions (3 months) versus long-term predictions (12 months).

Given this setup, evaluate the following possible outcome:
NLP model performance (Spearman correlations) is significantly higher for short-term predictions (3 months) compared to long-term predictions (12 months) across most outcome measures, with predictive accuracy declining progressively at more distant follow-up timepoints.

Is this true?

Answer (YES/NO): NO